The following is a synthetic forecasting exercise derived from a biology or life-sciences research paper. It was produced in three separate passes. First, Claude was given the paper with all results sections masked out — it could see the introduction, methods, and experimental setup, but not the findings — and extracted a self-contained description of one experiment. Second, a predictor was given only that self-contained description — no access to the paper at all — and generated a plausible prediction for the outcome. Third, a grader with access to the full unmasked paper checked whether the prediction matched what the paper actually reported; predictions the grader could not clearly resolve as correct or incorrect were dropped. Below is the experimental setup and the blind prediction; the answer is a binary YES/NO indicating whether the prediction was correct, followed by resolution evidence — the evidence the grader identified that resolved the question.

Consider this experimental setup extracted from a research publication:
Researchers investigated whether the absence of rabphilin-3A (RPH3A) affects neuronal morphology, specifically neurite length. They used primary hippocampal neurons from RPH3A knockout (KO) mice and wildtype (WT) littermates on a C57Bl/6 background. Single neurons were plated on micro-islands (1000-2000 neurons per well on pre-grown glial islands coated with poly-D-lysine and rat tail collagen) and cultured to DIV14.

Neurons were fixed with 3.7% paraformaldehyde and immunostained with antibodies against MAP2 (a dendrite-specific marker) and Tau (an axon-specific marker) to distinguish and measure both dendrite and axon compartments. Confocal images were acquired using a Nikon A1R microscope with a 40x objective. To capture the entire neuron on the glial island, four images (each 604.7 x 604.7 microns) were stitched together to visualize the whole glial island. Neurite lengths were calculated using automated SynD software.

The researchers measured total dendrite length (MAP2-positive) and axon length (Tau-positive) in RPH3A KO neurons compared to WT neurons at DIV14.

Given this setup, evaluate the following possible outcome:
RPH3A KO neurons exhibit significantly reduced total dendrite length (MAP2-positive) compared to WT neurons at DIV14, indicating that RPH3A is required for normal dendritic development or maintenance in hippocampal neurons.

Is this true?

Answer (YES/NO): NO